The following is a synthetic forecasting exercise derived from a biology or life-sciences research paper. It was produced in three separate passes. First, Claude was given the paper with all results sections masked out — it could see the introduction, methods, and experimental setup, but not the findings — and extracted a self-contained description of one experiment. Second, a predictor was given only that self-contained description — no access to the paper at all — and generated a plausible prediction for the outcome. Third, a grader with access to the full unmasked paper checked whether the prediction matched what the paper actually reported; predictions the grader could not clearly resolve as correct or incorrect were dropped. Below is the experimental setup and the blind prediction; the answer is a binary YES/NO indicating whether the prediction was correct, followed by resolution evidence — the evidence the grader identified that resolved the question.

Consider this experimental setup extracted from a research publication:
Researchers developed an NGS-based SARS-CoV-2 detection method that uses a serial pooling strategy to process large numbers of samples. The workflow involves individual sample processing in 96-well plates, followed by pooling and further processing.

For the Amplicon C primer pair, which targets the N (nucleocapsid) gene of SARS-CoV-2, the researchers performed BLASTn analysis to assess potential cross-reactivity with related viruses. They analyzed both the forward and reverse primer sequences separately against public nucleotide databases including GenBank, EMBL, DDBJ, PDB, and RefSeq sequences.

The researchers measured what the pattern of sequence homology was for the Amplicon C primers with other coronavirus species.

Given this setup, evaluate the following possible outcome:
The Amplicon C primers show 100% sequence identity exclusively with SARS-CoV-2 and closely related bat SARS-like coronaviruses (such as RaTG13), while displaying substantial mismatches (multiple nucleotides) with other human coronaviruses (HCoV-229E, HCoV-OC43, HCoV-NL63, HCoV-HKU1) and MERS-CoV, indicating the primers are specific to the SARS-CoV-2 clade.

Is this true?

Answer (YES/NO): NO